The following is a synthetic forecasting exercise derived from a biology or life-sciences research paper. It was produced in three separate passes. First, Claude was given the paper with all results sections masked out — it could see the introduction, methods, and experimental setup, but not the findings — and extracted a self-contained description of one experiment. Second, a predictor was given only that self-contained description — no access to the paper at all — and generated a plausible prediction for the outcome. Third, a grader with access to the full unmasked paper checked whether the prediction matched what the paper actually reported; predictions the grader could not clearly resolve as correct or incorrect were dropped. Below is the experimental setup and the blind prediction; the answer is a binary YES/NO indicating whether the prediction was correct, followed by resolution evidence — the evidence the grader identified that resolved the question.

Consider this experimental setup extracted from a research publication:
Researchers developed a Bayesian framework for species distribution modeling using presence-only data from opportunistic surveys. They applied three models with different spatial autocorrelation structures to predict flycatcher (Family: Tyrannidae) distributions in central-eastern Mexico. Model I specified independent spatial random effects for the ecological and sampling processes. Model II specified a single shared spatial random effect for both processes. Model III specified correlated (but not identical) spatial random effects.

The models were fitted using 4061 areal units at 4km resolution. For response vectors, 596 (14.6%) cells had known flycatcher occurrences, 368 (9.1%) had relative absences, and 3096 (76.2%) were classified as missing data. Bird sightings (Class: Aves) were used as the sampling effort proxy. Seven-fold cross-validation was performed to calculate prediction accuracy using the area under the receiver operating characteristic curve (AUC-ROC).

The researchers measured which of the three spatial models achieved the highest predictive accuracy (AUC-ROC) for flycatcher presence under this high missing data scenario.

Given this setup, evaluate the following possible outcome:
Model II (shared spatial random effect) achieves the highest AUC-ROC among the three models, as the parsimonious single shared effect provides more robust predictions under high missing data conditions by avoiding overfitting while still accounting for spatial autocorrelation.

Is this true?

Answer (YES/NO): YES